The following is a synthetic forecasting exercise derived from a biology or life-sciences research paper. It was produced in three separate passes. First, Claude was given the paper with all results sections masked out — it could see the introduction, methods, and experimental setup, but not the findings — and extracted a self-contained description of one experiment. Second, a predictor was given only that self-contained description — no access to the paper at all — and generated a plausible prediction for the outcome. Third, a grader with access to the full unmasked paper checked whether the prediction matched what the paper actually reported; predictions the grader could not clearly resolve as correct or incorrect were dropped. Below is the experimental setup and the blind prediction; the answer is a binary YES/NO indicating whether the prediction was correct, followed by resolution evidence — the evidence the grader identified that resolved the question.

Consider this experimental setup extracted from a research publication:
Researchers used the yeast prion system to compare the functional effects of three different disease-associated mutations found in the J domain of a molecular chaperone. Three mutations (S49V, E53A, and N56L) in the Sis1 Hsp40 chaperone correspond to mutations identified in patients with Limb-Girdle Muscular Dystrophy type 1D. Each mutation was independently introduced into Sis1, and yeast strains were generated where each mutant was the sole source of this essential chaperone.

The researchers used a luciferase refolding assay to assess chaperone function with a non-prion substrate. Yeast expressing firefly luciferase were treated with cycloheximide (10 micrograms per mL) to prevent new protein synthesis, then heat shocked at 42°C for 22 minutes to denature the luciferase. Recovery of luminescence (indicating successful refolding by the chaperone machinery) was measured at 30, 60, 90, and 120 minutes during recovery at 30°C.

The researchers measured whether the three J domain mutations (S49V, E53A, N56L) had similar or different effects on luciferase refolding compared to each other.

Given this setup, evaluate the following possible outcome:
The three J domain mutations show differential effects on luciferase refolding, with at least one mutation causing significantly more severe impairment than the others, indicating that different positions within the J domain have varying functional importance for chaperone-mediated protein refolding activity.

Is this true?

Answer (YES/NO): YES